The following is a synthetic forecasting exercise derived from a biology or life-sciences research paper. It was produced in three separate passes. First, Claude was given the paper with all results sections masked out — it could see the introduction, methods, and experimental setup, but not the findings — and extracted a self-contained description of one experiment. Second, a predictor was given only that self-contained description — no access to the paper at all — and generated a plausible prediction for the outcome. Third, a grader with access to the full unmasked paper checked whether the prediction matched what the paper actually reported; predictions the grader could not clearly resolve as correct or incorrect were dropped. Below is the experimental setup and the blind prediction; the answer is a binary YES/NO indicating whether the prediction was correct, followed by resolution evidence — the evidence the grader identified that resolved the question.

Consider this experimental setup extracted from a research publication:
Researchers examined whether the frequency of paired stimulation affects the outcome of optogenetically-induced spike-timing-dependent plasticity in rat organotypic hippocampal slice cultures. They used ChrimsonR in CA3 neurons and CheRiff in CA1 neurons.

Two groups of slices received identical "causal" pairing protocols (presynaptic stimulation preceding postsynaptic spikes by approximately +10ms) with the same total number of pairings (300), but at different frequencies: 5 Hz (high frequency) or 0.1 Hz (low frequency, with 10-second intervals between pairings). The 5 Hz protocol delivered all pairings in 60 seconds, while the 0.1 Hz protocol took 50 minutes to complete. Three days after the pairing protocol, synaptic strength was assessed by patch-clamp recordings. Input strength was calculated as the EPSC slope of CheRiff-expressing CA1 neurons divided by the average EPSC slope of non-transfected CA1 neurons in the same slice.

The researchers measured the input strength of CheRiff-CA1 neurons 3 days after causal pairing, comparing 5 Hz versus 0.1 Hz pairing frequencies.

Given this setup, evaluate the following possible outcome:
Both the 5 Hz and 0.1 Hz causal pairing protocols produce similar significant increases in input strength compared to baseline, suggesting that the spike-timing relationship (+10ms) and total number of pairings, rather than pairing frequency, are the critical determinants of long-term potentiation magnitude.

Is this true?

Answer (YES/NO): NO